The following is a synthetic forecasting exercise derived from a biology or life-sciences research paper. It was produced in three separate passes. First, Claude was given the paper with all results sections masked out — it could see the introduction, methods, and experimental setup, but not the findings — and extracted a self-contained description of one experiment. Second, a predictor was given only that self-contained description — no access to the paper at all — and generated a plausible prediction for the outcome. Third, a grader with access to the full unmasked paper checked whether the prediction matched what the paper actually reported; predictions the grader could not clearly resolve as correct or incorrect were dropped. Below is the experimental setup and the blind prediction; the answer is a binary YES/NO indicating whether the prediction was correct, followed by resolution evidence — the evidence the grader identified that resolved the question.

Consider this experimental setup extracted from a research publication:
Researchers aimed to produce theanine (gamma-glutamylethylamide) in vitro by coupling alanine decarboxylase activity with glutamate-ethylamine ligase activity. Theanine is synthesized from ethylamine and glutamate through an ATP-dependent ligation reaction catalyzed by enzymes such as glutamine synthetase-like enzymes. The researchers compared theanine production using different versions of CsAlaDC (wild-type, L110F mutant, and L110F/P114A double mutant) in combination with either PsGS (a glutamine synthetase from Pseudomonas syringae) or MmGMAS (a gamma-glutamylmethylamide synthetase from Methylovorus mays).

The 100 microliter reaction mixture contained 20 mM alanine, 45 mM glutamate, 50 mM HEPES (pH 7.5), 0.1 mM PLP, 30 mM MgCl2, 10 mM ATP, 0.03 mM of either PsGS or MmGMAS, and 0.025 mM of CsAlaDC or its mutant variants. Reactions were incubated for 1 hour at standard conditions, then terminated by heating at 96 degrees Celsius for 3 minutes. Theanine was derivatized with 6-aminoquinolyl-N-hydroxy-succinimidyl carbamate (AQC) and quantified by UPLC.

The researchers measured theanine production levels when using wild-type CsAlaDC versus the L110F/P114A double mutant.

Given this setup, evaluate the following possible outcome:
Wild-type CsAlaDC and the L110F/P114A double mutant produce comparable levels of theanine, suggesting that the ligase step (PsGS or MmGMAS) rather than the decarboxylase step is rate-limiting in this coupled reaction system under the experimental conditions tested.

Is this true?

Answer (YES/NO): NO